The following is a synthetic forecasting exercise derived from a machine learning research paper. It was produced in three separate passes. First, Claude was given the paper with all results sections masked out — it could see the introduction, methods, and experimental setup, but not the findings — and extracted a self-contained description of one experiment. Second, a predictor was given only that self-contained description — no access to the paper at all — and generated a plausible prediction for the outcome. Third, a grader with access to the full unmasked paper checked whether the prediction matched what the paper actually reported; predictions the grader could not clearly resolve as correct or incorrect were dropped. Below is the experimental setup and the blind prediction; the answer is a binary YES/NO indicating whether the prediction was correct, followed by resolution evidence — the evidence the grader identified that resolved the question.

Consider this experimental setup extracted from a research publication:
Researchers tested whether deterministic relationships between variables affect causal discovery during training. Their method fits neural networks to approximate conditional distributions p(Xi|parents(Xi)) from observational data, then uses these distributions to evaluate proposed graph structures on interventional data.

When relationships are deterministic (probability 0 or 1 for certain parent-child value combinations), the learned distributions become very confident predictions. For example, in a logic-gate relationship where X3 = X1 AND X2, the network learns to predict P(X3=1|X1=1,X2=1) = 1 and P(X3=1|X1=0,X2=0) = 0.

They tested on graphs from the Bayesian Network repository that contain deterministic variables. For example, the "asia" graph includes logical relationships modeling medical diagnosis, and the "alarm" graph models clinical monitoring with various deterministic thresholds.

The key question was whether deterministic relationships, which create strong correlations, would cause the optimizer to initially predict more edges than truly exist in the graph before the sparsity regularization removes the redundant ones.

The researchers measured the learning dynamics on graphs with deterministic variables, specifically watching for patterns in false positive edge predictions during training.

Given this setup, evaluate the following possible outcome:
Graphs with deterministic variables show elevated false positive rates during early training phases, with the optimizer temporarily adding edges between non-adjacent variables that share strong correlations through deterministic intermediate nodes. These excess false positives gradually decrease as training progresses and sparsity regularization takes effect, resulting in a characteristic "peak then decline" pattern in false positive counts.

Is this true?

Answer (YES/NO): YES